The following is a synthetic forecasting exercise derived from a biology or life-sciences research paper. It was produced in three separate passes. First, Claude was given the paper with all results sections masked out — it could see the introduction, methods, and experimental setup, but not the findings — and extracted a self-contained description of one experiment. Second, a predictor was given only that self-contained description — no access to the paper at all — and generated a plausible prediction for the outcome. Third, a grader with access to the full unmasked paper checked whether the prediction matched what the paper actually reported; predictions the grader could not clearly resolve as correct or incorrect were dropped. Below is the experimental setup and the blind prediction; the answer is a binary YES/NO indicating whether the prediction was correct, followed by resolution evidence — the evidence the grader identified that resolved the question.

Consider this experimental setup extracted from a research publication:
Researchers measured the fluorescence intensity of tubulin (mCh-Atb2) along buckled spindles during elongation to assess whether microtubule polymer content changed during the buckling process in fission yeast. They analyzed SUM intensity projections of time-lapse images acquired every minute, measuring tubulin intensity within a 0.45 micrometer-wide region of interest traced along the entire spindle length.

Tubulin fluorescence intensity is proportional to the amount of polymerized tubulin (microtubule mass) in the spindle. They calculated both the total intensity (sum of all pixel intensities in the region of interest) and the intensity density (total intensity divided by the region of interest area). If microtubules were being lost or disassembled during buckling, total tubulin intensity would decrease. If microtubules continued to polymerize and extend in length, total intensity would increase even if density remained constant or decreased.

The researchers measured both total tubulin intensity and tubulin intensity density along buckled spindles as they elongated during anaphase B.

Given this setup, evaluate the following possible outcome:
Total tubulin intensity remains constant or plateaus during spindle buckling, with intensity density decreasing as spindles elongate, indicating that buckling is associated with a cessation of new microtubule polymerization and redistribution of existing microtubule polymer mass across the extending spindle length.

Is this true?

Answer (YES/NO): NO